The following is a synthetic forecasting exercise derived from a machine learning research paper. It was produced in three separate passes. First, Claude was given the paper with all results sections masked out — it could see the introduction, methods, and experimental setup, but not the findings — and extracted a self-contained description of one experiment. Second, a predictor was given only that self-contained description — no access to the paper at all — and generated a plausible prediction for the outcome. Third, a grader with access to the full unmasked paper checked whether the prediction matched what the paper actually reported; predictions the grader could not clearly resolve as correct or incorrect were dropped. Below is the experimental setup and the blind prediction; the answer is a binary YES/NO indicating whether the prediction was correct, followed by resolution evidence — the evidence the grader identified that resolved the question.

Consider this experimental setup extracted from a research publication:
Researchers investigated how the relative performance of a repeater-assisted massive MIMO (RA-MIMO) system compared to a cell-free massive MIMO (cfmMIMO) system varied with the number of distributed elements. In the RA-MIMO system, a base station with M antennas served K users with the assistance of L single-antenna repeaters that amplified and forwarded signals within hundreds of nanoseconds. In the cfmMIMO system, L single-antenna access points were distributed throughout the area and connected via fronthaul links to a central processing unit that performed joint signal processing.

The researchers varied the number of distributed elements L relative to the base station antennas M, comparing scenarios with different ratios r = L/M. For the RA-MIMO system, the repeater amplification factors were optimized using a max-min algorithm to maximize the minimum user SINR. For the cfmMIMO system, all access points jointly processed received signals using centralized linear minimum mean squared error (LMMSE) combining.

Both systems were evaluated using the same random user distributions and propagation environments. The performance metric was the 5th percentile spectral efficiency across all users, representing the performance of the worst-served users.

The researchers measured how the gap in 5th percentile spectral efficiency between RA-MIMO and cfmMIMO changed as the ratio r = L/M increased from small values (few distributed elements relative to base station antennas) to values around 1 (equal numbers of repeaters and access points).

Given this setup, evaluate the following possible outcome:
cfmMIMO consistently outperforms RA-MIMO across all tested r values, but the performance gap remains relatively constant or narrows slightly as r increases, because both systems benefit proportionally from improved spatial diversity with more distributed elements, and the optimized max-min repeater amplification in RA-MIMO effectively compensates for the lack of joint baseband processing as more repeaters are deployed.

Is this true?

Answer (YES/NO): NO